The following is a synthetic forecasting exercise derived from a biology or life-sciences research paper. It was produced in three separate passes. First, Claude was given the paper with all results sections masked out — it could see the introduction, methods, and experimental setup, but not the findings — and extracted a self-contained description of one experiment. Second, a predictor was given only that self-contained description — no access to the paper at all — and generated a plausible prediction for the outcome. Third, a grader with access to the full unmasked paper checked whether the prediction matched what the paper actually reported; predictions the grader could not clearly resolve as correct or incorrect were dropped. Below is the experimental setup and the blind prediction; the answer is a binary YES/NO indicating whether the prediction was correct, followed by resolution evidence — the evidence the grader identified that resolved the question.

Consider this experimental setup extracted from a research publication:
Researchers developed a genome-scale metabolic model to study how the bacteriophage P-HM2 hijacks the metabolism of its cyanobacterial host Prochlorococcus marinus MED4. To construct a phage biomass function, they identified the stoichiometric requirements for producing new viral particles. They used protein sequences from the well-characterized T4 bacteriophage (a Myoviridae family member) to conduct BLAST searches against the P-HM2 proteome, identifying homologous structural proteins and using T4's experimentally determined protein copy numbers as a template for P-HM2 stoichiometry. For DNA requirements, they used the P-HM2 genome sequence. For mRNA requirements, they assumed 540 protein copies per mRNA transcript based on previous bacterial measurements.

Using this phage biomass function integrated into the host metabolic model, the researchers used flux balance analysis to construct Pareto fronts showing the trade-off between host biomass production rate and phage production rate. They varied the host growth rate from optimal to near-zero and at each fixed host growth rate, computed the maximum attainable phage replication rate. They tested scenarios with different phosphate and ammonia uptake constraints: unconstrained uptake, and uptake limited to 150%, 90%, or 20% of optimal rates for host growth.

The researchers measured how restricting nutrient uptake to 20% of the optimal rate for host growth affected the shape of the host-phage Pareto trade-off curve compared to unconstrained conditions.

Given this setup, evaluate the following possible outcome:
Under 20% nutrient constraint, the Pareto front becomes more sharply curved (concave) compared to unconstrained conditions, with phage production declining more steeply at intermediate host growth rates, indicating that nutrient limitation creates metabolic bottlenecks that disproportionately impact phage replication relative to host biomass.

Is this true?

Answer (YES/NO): NO